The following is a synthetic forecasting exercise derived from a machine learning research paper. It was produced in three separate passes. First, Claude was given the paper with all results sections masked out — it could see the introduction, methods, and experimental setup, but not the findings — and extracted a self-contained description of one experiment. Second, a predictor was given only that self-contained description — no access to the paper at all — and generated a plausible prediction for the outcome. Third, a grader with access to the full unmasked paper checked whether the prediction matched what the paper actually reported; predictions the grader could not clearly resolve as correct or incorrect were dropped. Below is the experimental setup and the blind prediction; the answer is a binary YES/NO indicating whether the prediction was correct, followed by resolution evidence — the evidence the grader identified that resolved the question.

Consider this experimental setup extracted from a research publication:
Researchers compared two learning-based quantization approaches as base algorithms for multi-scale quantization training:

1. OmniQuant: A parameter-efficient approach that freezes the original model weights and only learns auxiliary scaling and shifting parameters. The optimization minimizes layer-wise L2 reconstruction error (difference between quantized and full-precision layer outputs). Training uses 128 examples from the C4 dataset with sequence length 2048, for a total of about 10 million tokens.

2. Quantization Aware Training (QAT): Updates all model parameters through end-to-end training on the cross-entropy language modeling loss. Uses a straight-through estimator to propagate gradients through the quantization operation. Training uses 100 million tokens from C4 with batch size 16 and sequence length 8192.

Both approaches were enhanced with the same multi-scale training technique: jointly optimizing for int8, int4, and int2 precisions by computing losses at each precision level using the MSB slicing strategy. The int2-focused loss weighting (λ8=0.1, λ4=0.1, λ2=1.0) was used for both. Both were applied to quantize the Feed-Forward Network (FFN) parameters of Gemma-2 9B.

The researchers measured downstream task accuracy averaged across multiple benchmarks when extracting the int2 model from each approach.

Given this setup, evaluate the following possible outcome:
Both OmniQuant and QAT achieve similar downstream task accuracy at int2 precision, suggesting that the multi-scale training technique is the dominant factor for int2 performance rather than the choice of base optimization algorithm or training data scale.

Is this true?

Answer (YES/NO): NO